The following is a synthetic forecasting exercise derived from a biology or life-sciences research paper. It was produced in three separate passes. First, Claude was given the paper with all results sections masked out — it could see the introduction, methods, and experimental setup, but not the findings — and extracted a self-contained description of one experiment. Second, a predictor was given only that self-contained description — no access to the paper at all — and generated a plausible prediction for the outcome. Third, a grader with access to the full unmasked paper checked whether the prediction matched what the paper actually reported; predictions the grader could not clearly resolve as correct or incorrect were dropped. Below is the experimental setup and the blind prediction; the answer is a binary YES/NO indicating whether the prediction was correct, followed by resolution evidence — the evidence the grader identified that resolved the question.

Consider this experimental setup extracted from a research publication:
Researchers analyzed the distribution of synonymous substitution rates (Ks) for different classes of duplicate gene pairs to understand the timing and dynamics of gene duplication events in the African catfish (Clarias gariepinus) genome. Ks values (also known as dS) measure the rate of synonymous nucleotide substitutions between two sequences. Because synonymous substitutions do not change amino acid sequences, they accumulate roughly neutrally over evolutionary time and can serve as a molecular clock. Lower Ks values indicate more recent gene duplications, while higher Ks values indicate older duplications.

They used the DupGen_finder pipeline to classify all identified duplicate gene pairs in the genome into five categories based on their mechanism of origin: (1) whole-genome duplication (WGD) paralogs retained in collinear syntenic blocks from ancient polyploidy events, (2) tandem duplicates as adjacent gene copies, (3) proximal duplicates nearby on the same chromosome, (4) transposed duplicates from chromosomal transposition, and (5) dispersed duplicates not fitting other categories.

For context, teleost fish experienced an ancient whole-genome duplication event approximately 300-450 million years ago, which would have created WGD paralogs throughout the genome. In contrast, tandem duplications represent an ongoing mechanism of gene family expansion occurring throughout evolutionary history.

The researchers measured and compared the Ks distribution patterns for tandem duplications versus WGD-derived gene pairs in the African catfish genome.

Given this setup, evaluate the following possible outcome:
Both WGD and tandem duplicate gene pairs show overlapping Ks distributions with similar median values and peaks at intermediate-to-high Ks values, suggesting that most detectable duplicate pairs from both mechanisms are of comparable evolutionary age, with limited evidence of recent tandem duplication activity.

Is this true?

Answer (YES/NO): NO